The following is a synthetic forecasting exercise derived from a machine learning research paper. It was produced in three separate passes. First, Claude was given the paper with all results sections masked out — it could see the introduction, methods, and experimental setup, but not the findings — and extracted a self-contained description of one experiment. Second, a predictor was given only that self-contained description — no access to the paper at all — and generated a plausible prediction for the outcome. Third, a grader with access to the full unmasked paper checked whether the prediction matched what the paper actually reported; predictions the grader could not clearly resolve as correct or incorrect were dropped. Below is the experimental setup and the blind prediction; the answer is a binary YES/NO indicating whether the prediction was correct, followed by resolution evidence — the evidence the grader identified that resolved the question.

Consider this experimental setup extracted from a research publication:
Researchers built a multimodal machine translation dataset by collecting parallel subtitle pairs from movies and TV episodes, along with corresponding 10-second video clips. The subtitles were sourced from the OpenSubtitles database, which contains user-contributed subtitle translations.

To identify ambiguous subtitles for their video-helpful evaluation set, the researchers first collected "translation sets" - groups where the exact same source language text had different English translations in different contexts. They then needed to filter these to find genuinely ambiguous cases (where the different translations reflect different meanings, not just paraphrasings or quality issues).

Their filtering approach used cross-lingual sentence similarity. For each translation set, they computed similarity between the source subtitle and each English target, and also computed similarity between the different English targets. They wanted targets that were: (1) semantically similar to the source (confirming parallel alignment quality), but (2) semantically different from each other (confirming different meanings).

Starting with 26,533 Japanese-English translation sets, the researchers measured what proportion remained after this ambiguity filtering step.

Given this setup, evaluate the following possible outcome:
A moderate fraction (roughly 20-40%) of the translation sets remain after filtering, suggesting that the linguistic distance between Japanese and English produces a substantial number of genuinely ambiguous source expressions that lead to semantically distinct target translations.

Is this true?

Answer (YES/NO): YES